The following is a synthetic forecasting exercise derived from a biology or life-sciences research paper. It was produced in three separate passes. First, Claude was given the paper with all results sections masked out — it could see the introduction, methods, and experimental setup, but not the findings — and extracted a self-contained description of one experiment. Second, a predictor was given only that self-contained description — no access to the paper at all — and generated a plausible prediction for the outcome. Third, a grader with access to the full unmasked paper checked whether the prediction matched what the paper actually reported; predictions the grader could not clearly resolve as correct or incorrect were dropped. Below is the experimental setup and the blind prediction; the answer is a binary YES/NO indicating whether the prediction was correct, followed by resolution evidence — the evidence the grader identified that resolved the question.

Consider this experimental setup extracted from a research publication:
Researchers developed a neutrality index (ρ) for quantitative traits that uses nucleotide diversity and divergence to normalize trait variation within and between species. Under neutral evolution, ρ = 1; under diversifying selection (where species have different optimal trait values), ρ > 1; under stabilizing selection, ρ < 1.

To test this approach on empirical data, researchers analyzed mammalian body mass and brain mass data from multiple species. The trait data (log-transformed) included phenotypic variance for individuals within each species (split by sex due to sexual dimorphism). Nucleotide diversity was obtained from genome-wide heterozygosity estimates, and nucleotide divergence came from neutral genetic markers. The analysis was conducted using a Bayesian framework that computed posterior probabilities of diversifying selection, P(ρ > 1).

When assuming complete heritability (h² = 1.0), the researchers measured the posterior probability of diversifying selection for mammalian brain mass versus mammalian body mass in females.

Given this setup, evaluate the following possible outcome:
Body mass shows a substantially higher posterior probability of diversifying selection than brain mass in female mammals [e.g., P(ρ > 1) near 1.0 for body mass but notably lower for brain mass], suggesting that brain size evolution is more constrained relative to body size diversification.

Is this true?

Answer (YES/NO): NO